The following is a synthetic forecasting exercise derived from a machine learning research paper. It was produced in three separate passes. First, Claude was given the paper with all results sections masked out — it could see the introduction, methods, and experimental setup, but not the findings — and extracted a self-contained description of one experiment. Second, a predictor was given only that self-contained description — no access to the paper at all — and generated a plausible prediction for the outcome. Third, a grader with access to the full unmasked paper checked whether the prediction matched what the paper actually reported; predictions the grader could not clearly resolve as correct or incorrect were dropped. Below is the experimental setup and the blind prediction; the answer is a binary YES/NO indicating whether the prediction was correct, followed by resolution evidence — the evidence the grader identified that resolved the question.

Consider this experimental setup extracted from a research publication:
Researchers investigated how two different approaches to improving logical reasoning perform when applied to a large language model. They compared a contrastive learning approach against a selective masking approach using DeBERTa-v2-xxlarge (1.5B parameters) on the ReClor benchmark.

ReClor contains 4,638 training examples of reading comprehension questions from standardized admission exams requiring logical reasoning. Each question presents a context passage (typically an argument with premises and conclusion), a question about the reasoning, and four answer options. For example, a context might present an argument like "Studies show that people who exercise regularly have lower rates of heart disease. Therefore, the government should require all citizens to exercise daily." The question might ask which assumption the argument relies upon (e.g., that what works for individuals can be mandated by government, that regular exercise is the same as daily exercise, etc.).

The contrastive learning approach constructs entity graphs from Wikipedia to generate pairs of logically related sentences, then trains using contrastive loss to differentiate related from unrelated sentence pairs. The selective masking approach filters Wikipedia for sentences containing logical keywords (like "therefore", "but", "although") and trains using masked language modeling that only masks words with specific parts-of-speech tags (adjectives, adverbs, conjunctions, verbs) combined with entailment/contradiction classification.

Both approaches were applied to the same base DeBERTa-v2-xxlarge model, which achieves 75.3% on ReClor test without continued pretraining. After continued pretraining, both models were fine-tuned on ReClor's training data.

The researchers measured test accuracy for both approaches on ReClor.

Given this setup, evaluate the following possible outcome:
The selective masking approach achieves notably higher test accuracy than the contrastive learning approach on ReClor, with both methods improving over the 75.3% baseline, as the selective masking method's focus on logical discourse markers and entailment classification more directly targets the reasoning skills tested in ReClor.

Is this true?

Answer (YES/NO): NO